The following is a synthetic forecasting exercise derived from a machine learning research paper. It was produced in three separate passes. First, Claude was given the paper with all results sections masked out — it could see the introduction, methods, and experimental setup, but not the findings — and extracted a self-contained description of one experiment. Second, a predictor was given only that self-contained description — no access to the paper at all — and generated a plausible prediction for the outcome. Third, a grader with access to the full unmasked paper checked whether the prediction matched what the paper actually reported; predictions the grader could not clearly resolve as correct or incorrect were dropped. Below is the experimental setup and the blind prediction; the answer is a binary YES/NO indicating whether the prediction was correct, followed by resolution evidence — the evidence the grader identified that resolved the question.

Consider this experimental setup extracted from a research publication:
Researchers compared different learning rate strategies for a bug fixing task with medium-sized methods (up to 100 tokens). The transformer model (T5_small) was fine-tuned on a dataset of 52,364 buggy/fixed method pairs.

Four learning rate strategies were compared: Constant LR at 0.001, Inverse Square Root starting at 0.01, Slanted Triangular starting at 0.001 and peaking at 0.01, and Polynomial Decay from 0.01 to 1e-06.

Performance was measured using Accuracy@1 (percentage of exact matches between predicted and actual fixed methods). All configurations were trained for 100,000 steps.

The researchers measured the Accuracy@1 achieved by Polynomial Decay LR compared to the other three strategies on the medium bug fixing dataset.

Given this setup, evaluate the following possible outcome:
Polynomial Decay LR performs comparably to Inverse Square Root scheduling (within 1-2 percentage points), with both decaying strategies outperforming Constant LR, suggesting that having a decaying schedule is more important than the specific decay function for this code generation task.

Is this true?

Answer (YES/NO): NO